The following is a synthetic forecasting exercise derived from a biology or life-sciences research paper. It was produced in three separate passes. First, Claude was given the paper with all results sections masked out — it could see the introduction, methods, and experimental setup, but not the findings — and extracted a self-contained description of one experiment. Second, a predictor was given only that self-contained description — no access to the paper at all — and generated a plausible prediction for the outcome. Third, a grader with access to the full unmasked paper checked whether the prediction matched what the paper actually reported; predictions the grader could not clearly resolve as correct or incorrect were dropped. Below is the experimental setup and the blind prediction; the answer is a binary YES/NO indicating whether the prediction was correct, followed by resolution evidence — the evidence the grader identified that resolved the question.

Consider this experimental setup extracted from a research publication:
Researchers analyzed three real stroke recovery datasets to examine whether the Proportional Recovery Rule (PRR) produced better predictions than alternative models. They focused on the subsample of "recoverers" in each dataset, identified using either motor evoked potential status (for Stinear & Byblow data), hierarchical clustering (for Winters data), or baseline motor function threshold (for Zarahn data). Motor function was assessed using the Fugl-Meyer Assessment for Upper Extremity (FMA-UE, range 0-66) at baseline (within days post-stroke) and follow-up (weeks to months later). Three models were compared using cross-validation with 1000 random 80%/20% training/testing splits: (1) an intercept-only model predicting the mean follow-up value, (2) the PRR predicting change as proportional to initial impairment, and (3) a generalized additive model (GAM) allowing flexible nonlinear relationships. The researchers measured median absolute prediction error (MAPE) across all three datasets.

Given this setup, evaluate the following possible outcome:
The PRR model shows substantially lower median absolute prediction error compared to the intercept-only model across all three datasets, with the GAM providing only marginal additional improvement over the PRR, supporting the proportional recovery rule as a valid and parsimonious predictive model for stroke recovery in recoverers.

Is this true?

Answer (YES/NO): NO